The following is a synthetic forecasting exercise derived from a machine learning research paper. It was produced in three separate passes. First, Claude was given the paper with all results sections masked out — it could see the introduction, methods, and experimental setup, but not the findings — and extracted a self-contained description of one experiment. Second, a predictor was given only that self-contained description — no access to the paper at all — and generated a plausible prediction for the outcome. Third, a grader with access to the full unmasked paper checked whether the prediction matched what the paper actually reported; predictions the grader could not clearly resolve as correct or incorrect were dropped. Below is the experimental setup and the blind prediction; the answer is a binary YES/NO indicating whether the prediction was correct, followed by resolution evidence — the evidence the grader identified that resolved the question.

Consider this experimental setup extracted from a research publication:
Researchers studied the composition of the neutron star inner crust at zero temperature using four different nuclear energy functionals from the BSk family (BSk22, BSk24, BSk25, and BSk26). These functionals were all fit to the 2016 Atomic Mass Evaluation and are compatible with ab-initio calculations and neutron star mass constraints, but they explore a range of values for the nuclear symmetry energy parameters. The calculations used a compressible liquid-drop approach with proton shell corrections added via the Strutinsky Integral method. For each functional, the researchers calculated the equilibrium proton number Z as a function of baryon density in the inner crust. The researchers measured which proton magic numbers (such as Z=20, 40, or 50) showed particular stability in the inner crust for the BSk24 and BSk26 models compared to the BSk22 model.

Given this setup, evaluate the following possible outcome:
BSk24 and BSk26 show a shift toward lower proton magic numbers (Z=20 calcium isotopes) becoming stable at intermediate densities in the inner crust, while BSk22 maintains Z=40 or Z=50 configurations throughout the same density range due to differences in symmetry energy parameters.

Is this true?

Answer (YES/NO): NO